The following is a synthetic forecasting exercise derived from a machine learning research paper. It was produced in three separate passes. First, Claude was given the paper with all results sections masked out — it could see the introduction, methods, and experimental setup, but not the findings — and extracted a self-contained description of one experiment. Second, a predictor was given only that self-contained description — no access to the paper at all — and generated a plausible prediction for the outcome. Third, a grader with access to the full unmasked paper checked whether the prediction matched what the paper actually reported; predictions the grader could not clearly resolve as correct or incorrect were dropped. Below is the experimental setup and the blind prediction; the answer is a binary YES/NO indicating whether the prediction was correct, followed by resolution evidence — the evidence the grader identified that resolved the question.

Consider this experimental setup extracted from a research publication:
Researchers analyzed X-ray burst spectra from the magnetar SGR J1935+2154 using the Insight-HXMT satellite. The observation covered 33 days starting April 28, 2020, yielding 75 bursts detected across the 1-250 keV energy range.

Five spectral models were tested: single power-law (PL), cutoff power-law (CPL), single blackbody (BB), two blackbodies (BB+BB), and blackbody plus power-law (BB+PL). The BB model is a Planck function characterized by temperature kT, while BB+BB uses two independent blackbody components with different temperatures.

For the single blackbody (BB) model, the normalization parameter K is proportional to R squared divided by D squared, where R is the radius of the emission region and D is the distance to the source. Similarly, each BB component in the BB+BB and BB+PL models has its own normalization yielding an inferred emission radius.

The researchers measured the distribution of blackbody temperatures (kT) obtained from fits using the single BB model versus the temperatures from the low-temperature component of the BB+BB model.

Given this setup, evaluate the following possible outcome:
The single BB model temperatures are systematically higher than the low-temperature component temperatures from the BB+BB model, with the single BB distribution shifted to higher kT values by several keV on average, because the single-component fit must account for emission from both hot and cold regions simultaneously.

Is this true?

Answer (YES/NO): YES